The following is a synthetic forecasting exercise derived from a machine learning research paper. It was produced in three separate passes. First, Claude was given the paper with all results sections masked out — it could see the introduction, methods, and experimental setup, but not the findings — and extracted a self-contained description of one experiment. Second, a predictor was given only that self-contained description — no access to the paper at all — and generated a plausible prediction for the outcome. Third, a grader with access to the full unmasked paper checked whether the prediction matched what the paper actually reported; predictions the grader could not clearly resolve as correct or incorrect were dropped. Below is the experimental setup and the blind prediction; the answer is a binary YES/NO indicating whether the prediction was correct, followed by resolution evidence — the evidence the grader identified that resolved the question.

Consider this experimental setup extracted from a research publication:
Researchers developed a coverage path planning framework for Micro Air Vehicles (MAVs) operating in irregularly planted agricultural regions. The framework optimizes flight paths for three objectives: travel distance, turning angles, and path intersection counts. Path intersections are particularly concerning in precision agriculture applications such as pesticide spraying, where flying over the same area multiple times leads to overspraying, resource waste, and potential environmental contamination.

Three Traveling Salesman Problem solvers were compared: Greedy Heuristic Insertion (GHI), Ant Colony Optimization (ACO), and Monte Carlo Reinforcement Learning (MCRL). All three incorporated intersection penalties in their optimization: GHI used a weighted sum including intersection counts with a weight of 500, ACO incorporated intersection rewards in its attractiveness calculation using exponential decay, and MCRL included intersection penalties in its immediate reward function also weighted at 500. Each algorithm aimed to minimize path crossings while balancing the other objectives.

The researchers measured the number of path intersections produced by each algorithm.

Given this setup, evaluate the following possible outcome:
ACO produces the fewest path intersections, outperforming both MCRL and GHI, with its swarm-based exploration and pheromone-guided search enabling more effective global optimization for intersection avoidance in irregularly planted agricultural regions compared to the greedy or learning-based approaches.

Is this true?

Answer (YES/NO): NO